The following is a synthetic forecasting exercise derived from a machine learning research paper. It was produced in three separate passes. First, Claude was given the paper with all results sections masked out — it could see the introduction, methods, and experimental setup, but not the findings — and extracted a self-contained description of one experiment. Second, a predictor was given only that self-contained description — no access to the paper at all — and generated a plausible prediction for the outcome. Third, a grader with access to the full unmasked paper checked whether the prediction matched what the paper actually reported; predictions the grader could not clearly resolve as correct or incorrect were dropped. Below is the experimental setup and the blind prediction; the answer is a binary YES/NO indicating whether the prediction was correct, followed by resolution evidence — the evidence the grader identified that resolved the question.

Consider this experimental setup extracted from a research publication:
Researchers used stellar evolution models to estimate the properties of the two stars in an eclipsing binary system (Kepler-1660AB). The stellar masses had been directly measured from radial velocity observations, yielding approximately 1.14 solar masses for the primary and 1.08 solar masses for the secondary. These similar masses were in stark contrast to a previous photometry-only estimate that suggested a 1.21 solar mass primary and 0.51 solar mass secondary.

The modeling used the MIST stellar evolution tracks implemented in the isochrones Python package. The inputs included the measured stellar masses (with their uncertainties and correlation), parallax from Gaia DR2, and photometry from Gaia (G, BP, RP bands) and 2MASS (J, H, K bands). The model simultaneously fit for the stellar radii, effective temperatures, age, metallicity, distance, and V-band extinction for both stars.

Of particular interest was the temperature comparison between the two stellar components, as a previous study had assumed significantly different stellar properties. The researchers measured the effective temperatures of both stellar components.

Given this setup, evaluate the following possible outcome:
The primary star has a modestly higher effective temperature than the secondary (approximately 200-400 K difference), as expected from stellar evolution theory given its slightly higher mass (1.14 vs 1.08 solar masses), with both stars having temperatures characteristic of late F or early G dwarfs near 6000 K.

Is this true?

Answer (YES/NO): NO